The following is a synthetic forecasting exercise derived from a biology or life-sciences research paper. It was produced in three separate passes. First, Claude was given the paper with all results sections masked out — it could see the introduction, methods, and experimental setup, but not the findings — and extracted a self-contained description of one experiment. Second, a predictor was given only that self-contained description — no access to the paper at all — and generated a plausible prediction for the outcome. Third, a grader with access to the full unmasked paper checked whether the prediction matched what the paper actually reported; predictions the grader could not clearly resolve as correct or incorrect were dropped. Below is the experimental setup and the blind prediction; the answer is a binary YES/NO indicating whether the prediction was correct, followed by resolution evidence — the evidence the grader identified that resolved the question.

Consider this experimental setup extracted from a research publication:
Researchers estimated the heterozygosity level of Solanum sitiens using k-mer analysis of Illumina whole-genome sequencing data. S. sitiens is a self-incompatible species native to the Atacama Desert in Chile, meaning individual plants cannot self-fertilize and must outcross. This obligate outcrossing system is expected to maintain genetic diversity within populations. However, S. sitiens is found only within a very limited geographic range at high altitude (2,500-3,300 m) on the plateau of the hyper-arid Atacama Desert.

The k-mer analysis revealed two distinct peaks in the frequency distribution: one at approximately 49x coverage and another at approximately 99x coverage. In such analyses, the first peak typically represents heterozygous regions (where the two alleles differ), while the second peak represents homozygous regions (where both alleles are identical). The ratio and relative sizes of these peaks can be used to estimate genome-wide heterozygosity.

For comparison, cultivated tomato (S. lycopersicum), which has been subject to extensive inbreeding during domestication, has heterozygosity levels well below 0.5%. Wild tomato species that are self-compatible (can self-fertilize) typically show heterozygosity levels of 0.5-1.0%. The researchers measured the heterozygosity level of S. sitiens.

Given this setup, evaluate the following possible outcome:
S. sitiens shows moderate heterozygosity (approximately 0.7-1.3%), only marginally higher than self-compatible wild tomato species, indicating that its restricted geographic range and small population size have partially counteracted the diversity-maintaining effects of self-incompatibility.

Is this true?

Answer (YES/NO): YES